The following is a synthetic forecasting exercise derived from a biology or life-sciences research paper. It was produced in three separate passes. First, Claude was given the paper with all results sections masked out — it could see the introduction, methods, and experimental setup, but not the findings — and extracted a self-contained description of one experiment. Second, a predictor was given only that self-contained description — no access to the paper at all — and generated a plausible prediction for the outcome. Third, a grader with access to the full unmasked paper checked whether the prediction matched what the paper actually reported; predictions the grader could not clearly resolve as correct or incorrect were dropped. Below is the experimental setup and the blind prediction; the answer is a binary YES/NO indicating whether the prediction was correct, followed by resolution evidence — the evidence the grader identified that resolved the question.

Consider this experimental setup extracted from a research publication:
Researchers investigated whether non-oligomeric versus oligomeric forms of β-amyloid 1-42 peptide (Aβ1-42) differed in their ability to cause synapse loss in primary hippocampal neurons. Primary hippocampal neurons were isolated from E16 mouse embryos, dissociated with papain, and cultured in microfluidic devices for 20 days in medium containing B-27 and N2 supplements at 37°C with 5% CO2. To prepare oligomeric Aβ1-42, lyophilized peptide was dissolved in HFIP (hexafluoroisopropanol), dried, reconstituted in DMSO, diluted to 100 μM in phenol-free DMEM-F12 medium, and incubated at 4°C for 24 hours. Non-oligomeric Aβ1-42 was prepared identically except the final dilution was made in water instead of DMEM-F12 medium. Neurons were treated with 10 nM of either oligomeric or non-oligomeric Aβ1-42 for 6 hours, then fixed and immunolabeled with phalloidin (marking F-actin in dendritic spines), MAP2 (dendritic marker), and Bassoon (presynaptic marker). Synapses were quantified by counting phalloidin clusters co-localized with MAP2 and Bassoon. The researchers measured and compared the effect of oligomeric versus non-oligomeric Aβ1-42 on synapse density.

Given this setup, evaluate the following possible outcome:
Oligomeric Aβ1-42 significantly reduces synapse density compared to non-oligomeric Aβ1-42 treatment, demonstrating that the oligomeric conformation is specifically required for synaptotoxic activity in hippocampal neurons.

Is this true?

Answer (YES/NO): YES